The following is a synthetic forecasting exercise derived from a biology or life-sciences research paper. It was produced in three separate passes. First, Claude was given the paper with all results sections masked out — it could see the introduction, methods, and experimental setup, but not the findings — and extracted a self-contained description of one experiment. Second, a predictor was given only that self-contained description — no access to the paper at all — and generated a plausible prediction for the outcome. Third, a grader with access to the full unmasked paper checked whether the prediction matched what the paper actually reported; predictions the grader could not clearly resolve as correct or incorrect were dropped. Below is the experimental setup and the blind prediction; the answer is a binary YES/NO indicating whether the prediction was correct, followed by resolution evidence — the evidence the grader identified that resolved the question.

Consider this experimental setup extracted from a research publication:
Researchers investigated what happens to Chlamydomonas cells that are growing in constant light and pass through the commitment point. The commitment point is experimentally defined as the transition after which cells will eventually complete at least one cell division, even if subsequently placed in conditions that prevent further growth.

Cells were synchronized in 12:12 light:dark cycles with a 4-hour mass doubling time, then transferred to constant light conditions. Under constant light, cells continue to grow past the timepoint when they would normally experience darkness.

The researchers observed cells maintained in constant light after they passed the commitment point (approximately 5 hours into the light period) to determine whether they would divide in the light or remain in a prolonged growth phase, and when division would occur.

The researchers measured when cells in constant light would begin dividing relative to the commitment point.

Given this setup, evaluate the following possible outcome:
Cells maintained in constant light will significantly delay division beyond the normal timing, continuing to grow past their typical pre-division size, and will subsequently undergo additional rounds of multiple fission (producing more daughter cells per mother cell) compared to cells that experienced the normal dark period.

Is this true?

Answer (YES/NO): NO